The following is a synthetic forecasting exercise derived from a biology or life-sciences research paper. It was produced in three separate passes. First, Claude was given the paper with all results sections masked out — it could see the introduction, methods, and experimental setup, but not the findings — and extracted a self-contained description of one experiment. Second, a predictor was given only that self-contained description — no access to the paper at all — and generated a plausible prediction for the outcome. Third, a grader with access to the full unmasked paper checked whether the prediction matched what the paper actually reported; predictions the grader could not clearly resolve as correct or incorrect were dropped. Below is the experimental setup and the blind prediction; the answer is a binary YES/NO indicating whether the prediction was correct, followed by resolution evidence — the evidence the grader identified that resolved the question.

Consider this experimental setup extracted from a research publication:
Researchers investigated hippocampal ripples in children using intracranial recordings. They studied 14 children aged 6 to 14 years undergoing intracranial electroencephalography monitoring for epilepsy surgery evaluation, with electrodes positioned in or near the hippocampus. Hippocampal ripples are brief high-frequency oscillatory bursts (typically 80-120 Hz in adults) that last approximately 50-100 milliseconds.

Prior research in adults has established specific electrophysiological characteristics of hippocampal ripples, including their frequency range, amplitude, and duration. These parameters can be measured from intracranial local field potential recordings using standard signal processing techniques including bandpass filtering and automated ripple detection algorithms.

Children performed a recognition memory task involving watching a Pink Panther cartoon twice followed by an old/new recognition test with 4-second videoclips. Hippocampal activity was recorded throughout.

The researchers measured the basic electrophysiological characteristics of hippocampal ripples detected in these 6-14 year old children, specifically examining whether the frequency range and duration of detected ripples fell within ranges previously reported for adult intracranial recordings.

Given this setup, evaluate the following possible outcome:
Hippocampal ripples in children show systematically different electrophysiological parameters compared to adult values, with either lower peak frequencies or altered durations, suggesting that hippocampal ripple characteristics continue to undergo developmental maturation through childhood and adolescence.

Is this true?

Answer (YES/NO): NO